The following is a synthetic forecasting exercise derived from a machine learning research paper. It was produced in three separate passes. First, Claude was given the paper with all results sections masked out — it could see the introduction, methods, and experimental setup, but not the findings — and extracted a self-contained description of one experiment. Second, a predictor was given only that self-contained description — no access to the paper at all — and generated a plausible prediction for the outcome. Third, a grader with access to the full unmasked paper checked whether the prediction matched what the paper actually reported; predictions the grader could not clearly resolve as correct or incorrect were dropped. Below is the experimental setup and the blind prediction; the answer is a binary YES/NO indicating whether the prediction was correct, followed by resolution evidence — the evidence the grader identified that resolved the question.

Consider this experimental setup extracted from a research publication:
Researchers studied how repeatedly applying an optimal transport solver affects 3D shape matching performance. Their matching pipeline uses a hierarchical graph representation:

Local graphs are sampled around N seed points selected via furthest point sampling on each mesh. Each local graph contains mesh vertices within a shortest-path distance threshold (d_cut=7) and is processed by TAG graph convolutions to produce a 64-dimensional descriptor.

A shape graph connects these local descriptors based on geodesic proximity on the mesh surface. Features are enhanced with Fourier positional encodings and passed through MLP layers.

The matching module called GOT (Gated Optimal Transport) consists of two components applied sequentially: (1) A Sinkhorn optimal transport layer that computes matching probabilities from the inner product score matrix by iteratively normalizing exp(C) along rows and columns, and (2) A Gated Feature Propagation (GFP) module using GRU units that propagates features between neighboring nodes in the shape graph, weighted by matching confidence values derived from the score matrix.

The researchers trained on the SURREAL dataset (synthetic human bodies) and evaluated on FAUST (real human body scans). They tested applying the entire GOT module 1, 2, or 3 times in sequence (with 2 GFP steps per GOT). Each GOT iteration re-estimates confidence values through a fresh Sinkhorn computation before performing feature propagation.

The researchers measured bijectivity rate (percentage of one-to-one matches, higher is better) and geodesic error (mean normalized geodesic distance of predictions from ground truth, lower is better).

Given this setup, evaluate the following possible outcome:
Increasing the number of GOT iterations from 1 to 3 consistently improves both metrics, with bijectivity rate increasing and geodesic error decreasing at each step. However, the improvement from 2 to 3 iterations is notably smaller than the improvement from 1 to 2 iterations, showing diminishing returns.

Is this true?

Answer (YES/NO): NO